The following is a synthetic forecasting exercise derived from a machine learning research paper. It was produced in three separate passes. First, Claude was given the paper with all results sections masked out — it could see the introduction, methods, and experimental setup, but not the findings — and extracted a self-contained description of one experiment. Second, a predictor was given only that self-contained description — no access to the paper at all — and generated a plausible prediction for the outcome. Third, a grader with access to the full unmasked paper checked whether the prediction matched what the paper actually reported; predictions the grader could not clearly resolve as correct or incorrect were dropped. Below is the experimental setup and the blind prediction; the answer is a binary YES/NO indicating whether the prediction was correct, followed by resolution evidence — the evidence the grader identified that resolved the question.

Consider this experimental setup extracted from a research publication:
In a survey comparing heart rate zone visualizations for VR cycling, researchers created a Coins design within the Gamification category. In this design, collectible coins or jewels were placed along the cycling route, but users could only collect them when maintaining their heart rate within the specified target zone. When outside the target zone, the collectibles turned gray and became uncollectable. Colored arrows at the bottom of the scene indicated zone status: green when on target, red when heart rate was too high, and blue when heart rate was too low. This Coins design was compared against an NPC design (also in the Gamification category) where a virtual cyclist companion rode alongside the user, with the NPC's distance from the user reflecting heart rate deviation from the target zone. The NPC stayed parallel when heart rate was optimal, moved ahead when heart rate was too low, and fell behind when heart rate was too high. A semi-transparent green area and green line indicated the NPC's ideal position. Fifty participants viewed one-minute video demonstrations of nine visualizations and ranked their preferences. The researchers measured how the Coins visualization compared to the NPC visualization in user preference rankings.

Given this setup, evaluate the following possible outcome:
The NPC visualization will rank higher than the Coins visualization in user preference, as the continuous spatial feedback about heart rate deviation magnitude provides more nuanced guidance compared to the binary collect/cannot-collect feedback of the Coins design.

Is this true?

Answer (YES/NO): YES